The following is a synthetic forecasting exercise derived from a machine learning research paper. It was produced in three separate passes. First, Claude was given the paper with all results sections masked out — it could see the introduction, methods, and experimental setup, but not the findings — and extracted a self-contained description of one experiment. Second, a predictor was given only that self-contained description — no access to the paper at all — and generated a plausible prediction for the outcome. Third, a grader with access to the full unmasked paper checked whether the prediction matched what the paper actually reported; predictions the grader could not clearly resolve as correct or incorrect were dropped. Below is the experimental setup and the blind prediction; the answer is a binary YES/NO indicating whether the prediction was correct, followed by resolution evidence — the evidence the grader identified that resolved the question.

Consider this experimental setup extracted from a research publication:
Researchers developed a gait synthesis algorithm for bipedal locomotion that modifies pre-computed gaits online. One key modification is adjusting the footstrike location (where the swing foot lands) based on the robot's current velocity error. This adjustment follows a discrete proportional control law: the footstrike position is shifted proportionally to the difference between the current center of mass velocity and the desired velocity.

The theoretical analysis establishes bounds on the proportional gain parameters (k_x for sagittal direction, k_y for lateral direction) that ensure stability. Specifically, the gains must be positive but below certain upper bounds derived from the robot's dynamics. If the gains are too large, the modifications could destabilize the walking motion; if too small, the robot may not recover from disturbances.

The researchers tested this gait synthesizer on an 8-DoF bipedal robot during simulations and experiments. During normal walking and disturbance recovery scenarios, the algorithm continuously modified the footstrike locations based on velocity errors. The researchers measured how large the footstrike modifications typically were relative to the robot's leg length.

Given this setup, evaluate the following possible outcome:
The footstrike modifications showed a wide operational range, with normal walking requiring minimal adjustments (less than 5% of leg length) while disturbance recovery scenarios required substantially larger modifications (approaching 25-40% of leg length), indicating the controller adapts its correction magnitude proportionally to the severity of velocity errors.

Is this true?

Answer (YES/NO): NO